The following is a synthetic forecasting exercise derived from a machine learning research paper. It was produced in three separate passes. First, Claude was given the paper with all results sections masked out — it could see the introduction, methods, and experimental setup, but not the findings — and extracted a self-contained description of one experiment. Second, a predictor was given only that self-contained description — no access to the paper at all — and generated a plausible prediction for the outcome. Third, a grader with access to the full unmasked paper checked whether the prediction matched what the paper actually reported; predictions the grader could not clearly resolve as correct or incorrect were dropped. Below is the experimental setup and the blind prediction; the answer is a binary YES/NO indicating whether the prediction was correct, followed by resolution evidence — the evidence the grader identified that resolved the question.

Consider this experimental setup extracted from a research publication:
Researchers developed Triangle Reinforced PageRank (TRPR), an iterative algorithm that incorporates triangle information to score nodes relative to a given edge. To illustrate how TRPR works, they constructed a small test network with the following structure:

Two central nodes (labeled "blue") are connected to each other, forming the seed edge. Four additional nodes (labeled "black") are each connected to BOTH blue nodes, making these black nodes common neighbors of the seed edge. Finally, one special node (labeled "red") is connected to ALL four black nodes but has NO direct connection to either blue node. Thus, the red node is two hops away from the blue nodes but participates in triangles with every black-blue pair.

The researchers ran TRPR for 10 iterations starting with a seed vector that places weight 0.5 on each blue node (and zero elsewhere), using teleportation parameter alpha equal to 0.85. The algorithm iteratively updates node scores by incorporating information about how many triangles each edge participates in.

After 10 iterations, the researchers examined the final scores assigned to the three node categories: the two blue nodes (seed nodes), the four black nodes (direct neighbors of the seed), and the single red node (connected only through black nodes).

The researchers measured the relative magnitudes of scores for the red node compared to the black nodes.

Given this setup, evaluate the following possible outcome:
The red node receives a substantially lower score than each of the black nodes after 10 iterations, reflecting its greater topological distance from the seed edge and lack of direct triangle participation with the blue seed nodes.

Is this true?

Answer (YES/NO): NO